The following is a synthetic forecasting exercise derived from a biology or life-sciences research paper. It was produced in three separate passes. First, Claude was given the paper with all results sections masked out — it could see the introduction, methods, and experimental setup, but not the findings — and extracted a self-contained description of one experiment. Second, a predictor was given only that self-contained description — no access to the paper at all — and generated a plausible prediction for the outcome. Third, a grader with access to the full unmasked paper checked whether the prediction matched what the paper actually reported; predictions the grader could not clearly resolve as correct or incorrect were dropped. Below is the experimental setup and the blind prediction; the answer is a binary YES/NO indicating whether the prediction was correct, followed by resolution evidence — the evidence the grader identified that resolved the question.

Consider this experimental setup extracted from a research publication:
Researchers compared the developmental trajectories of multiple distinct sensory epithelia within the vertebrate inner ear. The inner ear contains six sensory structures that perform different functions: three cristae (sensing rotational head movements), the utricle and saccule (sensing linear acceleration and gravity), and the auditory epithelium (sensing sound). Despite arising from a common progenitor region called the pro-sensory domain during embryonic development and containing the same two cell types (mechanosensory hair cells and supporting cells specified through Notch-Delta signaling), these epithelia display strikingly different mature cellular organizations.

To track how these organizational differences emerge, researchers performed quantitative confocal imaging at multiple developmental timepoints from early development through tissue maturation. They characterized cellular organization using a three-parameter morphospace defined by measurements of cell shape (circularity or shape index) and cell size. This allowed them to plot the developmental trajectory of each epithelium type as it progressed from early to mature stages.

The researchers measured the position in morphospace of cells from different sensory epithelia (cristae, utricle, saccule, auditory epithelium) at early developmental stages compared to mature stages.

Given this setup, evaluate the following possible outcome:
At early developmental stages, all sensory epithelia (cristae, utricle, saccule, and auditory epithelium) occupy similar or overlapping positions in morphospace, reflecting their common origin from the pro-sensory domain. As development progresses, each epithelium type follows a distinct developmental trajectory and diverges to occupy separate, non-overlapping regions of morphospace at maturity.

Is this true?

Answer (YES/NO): NO